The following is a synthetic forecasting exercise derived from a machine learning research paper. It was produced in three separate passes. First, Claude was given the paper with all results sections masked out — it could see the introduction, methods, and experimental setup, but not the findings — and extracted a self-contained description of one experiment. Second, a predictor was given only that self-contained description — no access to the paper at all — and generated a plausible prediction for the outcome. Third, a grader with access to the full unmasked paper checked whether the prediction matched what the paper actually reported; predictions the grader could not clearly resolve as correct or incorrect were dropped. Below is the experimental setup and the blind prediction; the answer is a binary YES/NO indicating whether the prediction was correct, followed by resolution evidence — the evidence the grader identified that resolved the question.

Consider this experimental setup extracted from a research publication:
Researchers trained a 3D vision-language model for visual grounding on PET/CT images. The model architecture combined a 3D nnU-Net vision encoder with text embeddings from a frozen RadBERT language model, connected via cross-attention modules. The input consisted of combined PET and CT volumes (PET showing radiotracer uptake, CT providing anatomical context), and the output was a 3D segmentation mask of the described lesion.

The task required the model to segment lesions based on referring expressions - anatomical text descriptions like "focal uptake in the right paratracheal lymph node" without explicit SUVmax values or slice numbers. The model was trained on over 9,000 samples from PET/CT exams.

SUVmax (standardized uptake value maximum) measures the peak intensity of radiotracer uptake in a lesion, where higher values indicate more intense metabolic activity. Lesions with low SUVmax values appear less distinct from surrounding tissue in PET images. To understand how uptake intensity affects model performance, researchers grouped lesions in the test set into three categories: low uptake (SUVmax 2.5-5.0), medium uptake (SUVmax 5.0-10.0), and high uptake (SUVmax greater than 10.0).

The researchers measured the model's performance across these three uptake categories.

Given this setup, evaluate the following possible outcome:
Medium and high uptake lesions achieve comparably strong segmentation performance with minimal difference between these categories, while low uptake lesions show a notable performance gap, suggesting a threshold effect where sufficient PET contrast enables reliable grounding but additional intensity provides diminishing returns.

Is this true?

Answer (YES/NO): YES